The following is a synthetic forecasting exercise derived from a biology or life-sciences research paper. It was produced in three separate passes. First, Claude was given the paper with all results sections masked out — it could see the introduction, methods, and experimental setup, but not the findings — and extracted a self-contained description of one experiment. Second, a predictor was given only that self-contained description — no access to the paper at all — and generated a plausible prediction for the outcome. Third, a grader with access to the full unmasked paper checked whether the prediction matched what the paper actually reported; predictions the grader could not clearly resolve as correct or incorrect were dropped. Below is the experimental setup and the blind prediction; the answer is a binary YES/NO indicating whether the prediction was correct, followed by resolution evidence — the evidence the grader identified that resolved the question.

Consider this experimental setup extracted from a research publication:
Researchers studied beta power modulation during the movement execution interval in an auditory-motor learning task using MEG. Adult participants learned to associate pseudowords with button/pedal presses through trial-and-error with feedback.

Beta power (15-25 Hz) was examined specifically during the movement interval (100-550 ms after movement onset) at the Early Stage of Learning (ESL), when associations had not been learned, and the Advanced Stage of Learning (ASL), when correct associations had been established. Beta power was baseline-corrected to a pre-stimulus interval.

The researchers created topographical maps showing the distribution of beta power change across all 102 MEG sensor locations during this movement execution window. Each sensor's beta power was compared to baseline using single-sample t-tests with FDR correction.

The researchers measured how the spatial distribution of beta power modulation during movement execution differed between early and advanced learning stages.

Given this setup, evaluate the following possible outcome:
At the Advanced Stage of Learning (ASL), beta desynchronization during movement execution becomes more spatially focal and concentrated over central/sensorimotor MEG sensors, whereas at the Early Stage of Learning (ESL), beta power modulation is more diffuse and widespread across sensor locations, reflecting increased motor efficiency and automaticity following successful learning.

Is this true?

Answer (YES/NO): NO